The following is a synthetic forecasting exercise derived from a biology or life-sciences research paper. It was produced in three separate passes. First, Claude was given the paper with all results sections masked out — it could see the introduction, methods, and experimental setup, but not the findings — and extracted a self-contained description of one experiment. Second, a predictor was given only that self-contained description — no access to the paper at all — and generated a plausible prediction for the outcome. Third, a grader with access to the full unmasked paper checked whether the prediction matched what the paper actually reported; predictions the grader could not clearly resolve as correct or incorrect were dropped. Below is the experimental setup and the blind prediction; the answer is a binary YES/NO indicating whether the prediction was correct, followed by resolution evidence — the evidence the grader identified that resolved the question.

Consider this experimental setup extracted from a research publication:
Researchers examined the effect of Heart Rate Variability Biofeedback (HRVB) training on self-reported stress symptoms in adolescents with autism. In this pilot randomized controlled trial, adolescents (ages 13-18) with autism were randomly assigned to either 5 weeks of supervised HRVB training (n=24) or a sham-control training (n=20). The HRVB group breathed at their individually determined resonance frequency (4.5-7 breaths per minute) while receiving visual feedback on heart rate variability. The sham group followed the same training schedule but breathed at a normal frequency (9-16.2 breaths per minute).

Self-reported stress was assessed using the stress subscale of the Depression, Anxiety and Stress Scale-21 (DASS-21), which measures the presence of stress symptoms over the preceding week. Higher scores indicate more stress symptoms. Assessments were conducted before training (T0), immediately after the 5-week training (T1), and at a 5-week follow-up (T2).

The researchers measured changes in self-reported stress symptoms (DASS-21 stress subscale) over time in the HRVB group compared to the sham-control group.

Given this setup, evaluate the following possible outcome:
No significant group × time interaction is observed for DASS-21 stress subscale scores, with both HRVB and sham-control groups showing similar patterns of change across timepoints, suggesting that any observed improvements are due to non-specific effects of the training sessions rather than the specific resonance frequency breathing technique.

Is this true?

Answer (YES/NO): NO